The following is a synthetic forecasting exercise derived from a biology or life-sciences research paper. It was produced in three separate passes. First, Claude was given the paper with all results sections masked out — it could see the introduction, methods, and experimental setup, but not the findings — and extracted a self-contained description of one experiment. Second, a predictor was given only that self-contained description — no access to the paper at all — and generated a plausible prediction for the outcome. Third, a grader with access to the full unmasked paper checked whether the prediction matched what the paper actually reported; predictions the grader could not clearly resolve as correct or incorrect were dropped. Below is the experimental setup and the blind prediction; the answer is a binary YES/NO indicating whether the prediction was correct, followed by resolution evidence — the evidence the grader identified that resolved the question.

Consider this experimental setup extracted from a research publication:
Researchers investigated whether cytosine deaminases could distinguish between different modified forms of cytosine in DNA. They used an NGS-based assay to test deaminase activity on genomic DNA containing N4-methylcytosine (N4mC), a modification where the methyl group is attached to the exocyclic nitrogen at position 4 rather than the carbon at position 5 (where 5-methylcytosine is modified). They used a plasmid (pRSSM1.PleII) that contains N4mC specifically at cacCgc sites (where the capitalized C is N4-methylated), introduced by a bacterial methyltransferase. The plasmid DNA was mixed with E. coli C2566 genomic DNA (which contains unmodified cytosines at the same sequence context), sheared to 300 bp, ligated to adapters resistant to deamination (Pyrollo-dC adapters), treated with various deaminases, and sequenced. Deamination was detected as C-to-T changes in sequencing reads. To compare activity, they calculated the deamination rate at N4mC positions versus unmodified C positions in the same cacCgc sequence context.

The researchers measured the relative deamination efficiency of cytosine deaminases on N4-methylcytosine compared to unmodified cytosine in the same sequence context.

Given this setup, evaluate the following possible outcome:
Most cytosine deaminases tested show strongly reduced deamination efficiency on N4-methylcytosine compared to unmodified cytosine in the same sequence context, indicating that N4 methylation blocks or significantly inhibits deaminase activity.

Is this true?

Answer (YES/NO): YES